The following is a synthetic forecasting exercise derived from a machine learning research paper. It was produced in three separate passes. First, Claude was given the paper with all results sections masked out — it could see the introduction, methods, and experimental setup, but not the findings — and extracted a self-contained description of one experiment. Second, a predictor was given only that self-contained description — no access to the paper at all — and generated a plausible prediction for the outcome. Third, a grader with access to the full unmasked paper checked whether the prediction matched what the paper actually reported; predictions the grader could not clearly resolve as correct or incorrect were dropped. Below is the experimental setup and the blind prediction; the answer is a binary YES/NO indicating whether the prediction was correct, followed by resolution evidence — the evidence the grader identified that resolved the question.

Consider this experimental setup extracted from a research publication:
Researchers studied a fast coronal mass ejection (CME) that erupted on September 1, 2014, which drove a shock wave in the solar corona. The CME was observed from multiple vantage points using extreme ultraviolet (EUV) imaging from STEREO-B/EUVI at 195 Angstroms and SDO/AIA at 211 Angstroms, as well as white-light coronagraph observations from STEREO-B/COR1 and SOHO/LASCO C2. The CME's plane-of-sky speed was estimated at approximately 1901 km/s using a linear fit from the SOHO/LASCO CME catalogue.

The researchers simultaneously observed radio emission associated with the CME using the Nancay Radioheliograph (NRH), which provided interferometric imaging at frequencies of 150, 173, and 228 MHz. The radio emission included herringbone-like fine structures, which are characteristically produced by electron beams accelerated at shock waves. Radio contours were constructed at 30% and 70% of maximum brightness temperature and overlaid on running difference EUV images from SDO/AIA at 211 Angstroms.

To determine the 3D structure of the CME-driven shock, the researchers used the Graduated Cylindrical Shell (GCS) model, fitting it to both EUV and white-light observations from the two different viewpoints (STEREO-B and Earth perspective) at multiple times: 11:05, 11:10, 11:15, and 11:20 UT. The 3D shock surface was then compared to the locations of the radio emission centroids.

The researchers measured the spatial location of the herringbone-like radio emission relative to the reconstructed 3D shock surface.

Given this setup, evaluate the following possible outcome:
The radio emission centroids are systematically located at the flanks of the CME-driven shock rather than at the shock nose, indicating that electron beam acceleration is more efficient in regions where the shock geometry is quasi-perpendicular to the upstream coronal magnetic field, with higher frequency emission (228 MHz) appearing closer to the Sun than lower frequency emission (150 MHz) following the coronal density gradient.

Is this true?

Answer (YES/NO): NO